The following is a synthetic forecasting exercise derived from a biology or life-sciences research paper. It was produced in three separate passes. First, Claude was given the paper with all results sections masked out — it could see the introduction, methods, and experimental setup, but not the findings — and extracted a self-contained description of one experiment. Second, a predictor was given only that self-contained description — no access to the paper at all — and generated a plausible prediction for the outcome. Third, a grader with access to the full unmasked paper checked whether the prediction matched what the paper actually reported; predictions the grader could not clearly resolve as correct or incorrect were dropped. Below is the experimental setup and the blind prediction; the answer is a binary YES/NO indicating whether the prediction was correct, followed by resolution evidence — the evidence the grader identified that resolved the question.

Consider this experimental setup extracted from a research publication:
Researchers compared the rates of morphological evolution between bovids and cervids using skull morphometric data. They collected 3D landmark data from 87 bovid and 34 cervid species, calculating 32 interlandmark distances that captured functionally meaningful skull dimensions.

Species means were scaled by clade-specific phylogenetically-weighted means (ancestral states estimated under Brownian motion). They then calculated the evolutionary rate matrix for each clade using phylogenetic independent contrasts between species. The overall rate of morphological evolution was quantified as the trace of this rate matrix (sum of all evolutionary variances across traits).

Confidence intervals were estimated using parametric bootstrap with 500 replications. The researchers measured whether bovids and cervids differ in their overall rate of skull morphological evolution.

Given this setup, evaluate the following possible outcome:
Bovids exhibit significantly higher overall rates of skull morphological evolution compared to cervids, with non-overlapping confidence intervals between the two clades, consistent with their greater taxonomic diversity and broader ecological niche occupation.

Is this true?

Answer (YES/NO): NO